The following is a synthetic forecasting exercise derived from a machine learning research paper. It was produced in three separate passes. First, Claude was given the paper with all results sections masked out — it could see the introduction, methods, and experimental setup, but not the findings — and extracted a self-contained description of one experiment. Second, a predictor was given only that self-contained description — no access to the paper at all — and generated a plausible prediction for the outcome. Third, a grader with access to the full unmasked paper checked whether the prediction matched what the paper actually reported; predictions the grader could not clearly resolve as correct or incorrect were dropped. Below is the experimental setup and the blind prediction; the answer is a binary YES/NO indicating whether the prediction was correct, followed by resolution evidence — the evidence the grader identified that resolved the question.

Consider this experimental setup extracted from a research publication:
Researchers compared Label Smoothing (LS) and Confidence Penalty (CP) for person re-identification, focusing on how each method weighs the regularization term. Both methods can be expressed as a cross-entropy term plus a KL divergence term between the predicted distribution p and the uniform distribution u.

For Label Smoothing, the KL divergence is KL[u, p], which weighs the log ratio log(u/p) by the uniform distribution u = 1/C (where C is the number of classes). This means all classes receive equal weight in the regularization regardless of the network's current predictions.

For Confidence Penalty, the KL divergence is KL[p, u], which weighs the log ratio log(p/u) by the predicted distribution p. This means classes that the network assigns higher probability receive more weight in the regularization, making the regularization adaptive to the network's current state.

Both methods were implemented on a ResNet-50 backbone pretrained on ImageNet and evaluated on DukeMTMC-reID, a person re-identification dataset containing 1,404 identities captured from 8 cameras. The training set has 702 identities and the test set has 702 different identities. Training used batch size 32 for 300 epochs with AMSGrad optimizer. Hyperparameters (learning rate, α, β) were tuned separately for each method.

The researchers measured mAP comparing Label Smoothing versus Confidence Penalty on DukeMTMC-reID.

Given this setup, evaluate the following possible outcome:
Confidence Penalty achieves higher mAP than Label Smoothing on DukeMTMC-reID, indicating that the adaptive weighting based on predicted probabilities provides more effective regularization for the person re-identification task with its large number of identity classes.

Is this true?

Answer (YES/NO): YES